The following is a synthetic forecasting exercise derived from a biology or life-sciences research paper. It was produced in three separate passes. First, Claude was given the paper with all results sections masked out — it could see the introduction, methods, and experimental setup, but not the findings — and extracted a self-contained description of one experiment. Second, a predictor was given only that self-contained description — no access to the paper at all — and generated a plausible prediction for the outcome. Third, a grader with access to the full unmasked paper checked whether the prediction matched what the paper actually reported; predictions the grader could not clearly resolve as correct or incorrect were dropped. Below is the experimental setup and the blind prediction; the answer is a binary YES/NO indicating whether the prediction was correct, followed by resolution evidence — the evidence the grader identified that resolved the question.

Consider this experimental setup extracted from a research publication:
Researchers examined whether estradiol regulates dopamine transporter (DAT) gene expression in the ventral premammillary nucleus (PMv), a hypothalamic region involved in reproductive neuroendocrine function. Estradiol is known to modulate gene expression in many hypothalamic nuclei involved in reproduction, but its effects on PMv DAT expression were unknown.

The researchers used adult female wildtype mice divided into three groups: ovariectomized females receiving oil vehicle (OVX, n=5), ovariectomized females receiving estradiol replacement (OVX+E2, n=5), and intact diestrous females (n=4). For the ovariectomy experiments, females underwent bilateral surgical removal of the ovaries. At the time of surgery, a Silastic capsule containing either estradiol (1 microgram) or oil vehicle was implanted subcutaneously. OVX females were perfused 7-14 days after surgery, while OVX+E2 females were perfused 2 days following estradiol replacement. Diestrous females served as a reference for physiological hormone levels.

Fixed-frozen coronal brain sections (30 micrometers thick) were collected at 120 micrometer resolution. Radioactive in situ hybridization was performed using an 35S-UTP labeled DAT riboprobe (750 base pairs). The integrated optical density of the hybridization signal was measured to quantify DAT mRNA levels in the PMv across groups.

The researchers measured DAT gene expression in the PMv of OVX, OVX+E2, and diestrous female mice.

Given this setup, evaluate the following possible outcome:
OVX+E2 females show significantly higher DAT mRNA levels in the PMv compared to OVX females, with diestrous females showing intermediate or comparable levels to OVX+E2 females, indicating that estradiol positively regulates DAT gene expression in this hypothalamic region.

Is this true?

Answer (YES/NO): NO